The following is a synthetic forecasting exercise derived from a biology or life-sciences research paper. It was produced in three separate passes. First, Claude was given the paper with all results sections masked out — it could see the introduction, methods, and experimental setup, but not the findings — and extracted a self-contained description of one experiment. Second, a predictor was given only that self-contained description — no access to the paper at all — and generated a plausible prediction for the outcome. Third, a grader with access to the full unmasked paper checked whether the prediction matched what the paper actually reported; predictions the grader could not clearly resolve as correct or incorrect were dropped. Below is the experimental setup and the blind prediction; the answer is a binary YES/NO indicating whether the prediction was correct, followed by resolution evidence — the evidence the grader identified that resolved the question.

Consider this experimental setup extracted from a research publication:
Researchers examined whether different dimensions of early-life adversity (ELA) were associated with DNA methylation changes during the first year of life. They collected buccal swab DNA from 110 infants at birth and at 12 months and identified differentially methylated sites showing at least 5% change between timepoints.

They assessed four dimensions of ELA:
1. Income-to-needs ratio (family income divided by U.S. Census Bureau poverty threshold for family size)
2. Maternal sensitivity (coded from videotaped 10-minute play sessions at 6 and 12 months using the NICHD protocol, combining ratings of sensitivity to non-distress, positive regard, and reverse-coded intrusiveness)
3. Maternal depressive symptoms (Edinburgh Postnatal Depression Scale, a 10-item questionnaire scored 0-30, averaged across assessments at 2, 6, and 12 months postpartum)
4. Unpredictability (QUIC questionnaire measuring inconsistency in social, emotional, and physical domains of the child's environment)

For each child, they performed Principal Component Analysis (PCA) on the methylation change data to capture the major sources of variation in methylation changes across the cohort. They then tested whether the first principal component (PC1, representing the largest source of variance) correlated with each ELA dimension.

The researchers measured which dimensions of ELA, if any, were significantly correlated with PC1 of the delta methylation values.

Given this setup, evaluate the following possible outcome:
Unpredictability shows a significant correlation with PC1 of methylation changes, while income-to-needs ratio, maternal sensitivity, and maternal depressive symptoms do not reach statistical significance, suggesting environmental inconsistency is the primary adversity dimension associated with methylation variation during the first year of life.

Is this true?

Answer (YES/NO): NO